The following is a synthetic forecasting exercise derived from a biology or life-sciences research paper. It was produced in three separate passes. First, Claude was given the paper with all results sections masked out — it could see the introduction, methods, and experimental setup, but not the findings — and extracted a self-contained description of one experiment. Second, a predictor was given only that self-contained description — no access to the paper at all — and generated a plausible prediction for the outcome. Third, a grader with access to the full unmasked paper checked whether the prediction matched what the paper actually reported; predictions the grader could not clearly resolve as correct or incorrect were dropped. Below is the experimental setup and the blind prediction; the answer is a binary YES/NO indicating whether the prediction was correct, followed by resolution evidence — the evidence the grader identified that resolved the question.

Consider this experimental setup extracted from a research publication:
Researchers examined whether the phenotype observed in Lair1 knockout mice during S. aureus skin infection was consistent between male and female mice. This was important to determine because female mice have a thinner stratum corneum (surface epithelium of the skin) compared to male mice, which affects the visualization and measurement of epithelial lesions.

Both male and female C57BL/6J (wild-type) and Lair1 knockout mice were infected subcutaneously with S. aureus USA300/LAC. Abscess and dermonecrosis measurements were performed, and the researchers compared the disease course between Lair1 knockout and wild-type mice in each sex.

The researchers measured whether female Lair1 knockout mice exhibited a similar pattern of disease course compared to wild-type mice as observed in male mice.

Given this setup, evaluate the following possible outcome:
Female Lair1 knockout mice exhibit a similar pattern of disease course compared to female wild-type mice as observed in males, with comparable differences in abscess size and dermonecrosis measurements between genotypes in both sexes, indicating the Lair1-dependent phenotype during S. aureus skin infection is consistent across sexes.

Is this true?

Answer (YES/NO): YES